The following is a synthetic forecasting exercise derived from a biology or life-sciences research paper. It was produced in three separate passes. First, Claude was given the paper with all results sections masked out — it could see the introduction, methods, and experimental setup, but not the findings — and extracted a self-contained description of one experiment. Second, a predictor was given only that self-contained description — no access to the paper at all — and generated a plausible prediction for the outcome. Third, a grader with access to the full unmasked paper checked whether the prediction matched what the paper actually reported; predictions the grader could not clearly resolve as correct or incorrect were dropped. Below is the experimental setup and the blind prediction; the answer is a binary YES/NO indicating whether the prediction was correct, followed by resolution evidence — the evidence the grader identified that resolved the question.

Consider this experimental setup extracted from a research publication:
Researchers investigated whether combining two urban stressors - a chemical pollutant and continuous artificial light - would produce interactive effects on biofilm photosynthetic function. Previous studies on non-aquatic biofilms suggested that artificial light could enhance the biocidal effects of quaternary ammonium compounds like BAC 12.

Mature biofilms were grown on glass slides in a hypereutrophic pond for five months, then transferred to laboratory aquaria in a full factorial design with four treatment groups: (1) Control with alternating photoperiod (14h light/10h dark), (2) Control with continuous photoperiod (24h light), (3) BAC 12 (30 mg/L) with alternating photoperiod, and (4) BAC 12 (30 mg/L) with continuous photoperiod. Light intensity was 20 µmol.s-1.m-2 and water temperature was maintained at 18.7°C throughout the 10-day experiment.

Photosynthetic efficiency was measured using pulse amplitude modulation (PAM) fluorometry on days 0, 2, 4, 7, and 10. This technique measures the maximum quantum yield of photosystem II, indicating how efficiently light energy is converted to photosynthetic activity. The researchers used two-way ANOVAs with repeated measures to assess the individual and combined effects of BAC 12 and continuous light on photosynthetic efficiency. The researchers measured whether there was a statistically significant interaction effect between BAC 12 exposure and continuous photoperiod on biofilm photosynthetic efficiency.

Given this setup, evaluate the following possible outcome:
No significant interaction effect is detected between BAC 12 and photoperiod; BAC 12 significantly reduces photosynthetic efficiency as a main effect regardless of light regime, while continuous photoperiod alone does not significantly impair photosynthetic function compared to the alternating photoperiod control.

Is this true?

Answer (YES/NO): YES